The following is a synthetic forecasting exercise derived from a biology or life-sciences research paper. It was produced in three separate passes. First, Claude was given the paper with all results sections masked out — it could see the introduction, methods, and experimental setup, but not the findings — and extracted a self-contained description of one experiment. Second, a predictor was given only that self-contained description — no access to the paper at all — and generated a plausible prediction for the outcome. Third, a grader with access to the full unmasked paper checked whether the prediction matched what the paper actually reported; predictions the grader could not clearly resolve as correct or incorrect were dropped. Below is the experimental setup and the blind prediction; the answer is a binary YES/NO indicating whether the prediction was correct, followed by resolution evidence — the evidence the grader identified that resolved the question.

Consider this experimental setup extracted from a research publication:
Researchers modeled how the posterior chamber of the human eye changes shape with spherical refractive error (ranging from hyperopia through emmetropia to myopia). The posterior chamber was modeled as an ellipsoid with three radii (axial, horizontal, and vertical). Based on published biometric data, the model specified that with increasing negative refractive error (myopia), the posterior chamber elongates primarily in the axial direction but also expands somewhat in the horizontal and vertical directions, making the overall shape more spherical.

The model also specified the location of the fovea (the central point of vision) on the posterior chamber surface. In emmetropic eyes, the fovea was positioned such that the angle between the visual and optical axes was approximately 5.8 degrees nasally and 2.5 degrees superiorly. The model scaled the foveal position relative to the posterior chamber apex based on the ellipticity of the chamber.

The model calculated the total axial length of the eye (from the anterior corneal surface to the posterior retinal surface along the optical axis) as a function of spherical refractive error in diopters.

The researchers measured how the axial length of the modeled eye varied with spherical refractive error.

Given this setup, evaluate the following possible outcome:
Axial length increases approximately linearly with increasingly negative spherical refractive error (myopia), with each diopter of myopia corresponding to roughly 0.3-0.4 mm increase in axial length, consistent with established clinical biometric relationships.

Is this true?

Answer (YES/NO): YES